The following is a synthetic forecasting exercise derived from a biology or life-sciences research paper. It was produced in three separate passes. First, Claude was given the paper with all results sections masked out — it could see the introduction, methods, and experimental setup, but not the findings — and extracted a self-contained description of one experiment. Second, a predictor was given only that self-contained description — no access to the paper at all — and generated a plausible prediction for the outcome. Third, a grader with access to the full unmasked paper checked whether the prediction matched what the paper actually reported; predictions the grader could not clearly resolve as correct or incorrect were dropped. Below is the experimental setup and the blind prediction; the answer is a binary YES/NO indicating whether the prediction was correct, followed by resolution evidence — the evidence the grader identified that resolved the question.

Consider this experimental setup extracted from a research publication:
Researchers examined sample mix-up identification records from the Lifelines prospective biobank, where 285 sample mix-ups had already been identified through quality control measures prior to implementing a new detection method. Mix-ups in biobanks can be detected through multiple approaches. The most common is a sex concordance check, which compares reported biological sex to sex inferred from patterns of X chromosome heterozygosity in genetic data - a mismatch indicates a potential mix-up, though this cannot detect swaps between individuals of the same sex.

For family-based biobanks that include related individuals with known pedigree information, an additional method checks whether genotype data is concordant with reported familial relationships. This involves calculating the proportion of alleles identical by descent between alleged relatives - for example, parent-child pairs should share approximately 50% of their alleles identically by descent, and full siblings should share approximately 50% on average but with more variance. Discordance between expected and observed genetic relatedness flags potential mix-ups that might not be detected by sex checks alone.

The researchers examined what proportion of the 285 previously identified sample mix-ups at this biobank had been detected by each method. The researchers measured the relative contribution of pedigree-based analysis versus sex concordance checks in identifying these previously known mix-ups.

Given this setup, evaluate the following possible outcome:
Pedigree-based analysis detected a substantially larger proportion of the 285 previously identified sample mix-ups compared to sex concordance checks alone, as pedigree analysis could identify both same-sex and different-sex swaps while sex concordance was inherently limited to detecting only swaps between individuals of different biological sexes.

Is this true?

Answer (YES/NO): NO